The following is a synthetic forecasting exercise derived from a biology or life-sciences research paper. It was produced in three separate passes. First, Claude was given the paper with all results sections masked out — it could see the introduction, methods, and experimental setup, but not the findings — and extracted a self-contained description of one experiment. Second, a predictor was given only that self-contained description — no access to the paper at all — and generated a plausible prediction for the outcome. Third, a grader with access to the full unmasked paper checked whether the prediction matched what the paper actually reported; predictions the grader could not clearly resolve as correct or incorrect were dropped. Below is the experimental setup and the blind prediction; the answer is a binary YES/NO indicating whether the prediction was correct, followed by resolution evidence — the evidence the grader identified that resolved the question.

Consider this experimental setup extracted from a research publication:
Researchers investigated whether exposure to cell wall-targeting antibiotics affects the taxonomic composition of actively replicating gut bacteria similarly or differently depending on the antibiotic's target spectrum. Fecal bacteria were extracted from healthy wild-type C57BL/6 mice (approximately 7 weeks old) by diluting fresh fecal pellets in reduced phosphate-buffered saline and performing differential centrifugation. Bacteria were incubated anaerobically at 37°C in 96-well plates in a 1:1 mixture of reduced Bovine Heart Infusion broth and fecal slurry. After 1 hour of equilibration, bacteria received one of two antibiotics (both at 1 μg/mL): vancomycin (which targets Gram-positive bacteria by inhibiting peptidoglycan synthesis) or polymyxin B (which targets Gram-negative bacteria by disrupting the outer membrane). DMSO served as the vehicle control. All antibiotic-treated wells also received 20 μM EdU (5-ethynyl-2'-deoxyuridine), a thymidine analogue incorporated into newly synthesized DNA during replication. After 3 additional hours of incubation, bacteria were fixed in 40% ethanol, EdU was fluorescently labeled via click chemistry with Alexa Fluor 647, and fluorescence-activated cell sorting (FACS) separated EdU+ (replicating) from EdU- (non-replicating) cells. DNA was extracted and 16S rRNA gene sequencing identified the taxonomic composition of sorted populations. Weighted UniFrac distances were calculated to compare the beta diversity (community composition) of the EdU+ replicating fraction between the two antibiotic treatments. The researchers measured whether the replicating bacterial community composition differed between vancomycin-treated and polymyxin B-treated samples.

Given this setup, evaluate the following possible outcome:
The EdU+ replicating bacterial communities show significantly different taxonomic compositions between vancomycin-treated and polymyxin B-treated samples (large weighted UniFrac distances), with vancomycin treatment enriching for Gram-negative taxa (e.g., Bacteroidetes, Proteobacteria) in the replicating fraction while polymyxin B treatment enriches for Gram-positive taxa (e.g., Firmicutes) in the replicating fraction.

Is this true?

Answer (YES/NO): NO